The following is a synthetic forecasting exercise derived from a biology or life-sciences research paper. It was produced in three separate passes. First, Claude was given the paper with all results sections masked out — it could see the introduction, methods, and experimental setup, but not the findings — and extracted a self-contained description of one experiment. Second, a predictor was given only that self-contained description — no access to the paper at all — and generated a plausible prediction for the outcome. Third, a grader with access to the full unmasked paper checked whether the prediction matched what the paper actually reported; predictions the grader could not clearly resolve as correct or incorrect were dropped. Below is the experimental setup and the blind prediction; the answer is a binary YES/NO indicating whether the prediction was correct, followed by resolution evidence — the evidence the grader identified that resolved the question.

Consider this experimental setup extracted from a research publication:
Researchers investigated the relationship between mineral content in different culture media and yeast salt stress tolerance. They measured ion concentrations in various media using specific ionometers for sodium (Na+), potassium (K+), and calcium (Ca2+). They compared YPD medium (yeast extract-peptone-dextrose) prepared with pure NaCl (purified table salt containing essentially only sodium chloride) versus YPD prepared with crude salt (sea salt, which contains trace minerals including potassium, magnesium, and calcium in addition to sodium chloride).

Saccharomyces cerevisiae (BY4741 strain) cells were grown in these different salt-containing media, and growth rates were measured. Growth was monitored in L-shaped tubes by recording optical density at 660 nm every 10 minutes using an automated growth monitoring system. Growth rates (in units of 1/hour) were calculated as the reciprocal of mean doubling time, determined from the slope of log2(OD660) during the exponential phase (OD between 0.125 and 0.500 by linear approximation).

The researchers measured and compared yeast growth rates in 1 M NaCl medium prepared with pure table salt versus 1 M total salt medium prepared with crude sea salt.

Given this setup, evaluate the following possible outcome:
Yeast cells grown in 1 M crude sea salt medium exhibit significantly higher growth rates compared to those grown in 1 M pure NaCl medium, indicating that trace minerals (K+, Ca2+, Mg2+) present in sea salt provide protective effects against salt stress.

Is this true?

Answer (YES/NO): YES